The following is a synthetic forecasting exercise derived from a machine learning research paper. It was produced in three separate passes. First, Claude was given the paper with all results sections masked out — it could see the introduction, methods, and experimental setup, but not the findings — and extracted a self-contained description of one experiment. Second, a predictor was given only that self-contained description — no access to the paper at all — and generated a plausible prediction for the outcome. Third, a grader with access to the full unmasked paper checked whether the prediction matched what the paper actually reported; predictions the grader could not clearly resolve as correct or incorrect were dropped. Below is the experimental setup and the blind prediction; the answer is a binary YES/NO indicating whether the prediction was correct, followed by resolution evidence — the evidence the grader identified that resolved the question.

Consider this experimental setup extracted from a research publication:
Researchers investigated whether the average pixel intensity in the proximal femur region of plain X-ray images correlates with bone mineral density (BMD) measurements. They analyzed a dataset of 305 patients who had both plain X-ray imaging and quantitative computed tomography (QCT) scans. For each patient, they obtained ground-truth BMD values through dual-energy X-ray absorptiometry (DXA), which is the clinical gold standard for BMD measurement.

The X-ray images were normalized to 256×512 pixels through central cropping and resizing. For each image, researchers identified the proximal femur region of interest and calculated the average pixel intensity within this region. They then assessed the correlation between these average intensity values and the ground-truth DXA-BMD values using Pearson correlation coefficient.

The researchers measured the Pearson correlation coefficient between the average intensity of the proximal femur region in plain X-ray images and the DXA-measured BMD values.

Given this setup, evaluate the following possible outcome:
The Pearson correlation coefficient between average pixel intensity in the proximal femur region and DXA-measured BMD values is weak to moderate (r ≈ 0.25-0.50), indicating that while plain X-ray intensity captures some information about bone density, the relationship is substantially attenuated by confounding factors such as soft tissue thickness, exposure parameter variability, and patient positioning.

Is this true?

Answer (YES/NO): NO